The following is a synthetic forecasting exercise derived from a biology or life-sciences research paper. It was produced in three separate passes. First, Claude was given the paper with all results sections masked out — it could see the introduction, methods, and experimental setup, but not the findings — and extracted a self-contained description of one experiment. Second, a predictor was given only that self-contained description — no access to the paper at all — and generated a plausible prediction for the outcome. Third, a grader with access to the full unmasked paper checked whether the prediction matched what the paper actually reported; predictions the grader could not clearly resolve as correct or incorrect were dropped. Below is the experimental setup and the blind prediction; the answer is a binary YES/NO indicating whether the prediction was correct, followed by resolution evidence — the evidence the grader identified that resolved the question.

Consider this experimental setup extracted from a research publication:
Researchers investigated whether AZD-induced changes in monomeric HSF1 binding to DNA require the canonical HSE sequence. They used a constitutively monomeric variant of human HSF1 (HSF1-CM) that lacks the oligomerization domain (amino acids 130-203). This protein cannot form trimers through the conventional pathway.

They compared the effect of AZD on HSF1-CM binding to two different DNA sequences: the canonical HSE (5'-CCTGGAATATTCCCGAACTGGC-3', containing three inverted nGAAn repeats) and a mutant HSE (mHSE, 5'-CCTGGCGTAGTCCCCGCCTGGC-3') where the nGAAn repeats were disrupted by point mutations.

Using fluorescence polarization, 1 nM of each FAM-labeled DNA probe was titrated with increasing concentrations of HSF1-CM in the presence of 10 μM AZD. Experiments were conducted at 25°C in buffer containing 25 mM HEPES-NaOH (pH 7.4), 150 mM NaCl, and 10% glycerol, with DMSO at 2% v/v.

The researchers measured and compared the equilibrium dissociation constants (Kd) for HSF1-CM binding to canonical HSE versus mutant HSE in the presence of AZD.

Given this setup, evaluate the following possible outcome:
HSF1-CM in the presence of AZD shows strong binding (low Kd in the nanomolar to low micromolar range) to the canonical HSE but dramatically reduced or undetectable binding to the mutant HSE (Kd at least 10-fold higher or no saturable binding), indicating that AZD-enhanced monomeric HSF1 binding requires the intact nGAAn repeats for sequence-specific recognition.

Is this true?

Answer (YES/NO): YES